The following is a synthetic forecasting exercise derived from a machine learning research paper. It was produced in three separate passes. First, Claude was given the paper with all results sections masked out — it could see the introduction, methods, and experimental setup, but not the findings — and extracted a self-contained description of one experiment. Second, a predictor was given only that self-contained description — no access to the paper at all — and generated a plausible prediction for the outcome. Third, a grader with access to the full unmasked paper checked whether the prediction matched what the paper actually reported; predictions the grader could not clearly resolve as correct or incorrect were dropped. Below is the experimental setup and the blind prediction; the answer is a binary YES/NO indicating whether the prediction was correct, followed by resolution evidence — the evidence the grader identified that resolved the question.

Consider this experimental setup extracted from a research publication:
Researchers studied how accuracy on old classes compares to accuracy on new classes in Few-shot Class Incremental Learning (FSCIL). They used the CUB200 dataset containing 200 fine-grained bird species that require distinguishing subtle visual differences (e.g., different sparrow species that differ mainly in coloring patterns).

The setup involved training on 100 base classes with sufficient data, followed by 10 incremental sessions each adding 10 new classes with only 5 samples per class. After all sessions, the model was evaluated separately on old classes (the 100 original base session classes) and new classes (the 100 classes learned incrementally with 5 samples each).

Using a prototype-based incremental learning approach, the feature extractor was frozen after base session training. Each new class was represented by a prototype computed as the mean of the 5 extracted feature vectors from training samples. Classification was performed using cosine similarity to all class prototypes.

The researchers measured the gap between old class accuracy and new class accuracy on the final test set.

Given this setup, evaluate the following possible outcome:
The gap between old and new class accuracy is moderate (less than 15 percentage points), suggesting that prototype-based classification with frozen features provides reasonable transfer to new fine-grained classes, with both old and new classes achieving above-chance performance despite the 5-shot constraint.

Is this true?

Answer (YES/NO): NO